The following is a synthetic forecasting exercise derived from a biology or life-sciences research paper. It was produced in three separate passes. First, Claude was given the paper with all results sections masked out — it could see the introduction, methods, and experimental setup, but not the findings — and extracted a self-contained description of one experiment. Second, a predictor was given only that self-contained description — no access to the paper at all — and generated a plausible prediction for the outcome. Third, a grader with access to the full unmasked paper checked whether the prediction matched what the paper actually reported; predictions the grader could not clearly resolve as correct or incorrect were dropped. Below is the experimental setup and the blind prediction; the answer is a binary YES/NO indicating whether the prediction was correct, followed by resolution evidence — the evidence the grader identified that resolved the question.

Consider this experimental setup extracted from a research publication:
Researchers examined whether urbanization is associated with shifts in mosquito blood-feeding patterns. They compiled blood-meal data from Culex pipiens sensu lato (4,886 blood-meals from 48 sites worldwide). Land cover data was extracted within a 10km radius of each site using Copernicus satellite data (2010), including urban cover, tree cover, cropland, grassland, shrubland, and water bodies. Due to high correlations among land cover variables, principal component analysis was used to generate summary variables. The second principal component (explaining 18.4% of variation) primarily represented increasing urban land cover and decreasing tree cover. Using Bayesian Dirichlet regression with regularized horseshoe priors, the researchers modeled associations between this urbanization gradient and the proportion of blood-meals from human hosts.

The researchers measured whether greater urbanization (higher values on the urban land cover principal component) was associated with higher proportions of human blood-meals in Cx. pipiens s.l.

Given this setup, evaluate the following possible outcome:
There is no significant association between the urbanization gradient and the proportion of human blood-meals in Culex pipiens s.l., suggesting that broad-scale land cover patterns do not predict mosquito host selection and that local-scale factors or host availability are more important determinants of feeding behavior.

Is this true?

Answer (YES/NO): YES